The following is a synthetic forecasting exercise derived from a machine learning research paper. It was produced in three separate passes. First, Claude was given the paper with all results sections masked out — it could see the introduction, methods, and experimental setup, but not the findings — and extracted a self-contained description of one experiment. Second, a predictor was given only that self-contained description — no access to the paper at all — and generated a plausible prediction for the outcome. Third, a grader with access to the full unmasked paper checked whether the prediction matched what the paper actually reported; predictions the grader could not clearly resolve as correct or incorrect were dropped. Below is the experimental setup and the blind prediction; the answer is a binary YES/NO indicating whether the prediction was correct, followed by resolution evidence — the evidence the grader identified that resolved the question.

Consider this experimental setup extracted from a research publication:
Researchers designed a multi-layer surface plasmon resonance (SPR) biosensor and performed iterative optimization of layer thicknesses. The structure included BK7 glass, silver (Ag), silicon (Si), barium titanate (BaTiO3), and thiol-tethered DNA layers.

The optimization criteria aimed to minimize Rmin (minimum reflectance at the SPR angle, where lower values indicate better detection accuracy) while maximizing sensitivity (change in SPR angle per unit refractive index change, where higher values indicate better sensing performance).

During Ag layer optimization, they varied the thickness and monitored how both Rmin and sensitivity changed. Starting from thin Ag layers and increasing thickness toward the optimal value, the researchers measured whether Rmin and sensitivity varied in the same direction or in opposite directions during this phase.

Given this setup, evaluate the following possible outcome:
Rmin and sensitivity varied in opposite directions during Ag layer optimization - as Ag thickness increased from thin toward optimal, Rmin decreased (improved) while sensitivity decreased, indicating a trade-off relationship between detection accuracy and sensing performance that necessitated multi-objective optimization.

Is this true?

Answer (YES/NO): NO